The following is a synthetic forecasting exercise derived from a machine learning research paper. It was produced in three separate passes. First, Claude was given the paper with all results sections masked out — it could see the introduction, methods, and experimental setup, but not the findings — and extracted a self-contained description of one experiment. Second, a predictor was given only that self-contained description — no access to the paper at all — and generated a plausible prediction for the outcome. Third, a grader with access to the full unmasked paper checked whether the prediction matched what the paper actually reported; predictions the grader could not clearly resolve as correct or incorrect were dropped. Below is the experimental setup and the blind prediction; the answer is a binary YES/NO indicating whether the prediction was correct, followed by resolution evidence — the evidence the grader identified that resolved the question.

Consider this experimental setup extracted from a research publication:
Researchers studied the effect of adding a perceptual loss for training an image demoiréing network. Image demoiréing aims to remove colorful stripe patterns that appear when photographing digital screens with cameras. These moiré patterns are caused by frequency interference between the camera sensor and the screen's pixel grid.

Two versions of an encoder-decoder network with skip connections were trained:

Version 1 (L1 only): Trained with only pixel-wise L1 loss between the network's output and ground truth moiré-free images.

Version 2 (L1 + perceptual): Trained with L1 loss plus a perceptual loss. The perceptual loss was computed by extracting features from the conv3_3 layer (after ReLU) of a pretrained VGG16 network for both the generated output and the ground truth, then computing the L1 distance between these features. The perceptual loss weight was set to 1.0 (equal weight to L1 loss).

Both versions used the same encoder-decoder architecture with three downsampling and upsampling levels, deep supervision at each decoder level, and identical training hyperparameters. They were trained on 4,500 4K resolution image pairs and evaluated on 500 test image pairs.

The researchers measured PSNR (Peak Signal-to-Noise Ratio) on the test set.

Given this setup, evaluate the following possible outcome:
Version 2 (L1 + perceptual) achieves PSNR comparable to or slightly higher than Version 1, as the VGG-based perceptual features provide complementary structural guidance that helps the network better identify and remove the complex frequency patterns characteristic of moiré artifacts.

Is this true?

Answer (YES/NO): YES